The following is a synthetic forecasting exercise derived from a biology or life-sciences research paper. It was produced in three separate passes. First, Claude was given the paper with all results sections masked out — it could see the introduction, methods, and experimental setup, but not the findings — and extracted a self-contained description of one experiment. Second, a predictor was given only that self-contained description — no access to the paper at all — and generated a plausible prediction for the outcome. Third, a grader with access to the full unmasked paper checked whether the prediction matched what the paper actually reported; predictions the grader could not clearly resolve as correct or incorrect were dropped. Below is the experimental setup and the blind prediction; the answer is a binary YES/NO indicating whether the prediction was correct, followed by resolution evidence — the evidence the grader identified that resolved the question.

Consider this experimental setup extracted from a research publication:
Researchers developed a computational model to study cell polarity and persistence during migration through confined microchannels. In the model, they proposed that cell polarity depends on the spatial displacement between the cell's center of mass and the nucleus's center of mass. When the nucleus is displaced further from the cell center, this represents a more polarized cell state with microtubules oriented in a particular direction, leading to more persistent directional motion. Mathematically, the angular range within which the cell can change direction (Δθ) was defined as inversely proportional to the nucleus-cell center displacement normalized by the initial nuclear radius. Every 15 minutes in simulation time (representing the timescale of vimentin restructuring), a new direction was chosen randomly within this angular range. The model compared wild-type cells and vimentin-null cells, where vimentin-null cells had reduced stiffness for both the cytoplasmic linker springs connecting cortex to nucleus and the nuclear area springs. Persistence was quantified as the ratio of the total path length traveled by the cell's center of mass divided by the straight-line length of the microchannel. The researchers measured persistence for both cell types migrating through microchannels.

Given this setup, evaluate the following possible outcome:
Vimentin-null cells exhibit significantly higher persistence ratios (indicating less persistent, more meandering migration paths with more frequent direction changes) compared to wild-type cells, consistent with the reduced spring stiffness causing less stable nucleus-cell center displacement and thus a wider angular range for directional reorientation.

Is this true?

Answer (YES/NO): NO